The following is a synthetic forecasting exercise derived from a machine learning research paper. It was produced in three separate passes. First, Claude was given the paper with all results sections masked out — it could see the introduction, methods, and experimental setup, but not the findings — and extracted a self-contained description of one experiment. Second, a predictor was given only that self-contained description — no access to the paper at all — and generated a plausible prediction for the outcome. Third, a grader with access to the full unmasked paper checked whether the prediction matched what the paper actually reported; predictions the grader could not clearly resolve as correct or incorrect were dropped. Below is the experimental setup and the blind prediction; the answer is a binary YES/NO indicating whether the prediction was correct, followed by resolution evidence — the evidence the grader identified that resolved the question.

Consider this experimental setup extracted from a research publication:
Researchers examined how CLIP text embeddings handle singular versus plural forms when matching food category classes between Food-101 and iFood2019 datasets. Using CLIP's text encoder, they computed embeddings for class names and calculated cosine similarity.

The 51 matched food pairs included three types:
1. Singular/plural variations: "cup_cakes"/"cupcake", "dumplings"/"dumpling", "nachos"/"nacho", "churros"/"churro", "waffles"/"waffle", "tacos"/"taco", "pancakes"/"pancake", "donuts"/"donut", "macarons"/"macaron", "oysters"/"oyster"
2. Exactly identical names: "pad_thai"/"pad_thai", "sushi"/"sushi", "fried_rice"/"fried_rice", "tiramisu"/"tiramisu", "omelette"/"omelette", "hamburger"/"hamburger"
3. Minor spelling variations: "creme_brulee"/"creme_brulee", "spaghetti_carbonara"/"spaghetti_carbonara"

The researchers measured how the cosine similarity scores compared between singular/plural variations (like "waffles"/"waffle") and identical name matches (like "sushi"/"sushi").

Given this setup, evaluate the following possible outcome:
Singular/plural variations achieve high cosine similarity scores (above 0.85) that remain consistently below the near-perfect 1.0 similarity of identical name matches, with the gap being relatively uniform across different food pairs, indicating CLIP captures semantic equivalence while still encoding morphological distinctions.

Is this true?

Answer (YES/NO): YES